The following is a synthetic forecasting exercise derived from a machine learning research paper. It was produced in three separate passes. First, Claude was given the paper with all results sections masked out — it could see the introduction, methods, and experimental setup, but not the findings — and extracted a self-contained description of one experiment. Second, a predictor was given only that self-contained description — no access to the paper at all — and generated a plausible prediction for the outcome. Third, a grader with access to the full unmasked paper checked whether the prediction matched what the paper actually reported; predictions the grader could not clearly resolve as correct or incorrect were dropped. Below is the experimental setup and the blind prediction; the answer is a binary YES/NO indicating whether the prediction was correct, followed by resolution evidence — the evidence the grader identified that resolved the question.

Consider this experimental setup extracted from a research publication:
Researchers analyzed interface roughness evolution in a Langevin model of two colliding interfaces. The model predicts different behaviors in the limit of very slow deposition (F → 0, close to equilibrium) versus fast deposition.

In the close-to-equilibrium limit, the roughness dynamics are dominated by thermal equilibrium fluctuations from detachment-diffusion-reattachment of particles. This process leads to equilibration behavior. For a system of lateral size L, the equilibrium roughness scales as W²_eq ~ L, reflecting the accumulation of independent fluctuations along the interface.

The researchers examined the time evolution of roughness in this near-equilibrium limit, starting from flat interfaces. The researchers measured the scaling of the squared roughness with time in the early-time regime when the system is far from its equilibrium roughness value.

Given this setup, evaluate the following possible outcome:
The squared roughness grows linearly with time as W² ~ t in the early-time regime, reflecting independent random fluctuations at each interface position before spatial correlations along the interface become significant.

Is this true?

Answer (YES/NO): NO